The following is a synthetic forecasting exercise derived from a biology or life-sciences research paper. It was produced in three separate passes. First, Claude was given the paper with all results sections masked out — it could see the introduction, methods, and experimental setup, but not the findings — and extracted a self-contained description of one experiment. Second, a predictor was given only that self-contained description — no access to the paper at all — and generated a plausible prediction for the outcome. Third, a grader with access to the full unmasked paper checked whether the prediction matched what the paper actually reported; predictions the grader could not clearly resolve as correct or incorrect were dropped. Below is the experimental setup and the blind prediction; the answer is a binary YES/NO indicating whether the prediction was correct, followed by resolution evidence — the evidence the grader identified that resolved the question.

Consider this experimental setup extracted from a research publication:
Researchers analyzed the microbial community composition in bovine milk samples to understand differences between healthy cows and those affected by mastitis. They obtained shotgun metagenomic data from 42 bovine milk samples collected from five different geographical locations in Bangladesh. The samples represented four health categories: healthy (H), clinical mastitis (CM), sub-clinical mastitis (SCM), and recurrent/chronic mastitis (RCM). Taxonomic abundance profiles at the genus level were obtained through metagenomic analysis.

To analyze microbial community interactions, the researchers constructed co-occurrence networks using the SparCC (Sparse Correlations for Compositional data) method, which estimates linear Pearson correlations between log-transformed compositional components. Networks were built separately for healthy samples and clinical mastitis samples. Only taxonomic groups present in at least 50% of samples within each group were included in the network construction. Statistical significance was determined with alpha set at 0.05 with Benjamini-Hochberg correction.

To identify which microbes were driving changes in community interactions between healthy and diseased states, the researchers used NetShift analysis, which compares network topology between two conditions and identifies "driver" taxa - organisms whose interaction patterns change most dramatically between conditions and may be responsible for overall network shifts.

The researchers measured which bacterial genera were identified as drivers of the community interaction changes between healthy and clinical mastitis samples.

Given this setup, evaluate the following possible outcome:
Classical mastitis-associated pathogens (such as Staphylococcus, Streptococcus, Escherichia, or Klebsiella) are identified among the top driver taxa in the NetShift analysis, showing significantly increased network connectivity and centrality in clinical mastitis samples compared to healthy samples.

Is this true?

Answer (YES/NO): YES